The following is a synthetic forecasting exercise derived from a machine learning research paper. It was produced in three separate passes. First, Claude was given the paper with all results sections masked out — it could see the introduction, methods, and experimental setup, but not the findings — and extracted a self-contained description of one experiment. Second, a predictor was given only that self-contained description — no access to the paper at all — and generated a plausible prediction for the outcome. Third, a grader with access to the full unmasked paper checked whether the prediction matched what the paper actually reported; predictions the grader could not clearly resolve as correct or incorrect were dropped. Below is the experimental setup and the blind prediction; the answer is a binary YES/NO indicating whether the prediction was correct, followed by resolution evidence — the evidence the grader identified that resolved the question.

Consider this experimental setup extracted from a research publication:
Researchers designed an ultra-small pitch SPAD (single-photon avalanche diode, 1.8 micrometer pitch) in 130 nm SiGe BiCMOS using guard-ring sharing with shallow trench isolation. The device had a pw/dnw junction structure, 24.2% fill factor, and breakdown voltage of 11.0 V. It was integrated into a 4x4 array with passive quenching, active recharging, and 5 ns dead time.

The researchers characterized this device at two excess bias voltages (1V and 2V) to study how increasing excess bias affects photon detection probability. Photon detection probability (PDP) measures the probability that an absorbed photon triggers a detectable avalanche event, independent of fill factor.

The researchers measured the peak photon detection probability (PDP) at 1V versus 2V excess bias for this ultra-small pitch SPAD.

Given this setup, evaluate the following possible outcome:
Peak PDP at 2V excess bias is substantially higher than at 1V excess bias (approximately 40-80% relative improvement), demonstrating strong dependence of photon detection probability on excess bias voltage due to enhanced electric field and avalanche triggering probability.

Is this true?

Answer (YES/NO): NO